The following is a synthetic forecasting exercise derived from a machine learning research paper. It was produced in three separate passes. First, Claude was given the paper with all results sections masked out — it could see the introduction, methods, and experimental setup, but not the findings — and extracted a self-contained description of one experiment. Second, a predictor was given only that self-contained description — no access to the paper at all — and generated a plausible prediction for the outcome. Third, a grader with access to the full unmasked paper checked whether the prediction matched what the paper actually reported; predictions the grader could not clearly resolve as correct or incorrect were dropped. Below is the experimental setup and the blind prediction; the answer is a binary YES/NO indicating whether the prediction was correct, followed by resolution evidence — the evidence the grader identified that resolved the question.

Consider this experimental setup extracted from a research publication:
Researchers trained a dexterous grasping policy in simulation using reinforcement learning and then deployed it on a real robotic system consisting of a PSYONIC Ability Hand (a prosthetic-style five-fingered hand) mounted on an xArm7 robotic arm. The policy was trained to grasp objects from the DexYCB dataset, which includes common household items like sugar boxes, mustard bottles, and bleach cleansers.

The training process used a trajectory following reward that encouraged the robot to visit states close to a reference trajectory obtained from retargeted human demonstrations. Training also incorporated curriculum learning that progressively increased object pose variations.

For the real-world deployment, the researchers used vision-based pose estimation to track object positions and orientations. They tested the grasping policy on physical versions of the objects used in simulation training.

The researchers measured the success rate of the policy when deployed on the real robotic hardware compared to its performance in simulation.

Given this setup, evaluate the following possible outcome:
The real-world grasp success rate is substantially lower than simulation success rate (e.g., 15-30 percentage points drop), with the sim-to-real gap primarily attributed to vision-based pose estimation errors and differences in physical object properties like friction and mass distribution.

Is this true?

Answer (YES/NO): NO